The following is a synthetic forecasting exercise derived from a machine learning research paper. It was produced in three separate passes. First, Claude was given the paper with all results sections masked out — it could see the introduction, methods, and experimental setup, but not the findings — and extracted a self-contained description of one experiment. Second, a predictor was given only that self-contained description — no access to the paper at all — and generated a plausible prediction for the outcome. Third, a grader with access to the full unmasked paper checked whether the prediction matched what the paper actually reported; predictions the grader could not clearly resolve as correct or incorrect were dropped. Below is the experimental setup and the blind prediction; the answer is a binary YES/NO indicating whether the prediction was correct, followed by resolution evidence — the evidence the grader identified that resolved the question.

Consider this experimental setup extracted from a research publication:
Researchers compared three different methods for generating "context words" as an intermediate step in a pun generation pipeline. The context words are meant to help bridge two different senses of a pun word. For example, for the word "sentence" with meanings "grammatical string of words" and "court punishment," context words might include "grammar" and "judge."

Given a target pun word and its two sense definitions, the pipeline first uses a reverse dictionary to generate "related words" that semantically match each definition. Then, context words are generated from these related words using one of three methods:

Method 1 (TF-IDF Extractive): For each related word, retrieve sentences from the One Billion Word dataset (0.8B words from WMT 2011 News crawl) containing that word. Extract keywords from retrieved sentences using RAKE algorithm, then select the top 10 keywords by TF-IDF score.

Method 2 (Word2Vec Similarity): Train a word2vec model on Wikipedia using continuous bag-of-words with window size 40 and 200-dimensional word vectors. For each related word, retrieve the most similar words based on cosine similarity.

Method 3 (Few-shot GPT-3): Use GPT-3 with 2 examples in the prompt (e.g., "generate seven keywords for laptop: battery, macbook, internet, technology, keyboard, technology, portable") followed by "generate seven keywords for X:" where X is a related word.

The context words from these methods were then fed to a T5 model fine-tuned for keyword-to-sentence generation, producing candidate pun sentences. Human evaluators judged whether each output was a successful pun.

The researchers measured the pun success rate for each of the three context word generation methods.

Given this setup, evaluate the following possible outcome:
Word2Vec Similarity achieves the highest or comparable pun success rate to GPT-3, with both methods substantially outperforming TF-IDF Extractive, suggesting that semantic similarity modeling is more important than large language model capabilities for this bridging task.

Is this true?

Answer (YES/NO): NO